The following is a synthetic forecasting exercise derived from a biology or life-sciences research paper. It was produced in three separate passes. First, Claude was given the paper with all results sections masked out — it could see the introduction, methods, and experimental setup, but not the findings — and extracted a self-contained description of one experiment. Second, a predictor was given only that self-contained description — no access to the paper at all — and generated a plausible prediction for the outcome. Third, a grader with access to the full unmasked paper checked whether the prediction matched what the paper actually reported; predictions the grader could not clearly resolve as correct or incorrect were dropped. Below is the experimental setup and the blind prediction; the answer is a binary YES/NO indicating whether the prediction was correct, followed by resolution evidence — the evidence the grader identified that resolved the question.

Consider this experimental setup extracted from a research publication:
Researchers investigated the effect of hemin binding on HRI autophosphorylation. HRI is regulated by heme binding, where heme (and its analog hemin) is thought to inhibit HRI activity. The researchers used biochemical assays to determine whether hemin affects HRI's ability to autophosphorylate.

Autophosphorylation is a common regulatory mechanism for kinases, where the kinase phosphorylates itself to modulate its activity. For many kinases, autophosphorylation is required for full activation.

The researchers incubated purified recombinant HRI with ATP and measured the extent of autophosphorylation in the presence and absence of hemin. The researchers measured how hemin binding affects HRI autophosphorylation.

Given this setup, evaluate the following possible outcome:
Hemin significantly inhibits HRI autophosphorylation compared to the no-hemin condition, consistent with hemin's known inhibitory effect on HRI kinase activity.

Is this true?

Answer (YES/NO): YES